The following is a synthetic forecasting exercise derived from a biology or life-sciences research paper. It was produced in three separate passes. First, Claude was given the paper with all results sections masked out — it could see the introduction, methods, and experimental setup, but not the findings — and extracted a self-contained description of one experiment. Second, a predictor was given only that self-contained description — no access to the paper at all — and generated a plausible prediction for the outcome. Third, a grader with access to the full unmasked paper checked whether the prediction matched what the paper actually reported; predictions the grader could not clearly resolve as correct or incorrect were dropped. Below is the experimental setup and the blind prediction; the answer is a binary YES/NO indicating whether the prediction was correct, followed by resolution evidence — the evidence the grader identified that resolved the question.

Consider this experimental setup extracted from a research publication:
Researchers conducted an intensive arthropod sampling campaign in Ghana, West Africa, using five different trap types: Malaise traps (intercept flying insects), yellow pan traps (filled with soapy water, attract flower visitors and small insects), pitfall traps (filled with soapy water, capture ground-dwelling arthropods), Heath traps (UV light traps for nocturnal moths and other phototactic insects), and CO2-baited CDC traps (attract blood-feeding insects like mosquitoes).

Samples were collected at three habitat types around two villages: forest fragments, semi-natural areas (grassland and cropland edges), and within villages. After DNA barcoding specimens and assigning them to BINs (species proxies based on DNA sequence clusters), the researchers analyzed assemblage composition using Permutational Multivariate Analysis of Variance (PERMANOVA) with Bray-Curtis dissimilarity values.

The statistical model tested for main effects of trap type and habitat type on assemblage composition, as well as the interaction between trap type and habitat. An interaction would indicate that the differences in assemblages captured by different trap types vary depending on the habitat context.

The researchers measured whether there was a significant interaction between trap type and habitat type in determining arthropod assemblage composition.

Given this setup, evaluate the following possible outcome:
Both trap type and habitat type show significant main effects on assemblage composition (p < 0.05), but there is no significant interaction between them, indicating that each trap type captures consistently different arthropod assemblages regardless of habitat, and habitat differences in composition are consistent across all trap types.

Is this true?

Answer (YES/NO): NO